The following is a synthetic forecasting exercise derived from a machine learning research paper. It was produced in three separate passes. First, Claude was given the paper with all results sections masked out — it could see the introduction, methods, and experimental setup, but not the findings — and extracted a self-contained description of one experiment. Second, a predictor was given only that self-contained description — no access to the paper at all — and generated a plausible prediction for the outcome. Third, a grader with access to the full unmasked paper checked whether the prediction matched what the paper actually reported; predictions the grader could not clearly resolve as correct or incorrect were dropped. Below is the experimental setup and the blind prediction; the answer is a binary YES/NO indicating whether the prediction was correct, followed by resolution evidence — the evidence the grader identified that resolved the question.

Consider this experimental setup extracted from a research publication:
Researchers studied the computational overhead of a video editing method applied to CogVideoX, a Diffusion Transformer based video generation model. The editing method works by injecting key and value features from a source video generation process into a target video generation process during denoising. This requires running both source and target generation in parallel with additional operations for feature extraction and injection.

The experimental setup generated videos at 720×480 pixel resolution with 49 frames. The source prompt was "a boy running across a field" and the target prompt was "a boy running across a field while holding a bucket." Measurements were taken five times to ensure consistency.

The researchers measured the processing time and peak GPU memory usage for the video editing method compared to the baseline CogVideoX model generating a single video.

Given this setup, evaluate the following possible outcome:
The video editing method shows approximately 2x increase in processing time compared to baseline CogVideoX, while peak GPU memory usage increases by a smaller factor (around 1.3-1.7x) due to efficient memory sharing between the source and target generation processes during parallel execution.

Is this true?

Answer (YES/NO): NO